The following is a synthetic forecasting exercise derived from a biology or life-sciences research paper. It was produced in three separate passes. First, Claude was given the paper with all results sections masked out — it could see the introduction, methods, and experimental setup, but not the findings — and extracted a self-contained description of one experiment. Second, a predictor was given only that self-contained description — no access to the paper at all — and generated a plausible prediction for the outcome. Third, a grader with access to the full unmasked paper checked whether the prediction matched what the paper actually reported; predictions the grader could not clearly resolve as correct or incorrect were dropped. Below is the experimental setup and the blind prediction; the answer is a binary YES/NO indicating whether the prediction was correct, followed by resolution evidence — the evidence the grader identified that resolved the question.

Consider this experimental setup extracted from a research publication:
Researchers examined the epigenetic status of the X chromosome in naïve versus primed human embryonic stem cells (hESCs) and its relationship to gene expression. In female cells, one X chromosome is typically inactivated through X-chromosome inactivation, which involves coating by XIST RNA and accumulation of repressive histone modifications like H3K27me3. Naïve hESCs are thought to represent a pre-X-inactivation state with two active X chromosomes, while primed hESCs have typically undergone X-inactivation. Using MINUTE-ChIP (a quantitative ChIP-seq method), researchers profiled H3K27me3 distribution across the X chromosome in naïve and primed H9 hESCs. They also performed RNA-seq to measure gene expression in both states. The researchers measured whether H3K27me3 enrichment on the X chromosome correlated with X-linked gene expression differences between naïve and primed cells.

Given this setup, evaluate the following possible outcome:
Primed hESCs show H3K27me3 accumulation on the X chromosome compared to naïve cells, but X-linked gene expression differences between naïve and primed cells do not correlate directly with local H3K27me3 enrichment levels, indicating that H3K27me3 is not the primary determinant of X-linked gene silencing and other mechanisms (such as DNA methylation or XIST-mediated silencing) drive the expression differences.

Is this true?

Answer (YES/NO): NO